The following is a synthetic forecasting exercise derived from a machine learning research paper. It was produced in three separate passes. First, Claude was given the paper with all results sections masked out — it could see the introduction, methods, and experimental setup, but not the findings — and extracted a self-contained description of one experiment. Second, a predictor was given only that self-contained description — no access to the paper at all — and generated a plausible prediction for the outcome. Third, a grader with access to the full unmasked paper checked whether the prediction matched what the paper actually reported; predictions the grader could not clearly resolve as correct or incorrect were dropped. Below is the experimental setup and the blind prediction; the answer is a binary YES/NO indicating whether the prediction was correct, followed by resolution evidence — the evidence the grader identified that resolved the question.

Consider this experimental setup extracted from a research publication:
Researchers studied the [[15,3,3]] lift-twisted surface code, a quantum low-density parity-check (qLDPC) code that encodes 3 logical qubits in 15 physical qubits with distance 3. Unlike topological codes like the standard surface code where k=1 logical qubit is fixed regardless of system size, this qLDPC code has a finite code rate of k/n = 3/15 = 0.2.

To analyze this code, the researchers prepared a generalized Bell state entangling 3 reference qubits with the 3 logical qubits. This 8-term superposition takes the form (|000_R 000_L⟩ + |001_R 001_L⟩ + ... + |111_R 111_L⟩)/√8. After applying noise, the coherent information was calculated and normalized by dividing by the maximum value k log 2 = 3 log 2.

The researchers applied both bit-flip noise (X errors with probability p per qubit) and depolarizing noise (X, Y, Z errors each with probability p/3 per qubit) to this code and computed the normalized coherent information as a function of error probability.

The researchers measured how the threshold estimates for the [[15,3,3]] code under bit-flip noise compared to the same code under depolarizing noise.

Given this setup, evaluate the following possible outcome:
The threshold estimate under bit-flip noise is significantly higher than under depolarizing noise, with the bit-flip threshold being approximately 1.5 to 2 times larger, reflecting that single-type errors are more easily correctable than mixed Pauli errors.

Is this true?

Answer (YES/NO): NO